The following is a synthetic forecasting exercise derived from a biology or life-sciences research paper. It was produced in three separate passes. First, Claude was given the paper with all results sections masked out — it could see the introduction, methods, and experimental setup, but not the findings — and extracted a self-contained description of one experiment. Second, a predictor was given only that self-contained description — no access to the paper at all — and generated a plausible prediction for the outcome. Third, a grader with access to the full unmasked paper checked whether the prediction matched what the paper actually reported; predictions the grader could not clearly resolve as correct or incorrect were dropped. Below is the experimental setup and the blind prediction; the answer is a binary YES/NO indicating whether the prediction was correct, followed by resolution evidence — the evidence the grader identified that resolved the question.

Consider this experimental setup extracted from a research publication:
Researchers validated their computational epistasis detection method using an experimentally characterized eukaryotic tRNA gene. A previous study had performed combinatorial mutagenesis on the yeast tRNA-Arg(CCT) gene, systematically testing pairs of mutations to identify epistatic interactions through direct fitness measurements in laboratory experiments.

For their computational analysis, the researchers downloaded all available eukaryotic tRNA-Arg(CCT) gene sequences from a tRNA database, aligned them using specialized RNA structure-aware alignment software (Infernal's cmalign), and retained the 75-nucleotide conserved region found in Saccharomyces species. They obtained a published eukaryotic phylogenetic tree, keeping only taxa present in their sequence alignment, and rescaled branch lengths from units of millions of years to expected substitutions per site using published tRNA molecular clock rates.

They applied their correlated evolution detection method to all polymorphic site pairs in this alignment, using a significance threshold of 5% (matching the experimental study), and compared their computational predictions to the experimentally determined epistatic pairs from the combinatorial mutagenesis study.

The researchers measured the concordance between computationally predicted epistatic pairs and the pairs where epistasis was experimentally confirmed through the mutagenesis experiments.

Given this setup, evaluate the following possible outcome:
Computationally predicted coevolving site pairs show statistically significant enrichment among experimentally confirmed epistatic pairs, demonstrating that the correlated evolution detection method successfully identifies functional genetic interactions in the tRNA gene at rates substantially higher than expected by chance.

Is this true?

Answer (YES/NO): YES